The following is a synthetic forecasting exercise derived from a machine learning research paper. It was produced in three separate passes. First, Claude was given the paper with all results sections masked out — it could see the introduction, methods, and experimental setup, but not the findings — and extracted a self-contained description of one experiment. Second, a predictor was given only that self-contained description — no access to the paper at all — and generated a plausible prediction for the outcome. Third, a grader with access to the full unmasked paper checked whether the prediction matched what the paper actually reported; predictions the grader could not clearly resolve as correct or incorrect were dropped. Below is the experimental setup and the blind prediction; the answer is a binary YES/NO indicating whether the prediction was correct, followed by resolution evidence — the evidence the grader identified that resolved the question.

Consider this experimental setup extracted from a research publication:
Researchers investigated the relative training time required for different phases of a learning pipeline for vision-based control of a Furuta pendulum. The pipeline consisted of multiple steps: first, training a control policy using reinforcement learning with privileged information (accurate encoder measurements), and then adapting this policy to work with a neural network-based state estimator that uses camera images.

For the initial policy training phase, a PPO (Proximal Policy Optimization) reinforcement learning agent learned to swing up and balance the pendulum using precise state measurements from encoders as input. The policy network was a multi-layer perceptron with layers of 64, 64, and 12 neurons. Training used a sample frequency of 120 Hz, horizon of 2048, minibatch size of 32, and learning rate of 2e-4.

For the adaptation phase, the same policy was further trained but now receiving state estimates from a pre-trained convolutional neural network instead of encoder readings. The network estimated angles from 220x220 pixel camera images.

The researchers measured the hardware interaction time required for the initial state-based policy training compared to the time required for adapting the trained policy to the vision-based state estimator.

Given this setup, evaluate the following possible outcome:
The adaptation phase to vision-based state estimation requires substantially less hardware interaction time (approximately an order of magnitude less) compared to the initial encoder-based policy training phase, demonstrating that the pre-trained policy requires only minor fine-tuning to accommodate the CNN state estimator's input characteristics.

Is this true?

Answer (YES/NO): YES